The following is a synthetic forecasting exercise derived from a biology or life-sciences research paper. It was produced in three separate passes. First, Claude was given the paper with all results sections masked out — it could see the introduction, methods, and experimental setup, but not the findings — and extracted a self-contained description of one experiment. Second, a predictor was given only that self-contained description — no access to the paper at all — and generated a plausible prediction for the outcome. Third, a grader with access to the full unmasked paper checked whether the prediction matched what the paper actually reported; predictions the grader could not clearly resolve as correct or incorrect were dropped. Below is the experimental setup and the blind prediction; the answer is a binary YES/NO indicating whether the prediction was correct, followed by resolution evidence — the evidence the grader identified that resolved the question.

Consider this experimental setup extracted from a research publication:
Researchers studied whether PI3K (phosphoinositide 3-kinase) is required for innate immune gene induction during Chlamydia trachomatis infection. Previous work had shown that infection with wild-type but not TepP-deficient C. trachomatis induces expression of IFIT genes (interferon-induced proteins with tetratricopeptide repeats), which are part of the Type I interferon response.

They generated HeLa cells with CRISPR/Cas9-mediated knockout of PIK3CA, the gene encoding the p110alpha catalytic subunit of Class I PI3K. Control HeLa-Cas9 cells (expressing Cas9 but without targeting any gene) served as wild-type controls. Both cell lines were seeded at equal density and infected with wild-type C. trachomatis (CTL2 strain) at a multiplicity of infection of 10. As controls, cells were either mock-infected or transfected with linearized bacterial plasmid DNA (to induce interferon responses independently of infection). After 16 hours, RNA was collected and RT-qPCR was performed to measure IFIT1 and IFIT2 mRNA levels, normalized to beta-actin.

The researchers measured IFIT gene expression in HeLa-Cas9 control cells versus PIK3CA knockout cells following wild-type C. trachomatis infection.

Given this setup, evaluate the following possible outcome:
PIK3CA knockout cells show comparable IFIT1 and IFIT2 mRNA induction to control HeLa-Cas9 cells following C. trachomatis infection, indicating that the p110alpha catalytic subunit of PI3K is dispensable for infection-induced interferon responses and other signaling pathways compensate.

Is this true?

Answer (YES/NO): NO